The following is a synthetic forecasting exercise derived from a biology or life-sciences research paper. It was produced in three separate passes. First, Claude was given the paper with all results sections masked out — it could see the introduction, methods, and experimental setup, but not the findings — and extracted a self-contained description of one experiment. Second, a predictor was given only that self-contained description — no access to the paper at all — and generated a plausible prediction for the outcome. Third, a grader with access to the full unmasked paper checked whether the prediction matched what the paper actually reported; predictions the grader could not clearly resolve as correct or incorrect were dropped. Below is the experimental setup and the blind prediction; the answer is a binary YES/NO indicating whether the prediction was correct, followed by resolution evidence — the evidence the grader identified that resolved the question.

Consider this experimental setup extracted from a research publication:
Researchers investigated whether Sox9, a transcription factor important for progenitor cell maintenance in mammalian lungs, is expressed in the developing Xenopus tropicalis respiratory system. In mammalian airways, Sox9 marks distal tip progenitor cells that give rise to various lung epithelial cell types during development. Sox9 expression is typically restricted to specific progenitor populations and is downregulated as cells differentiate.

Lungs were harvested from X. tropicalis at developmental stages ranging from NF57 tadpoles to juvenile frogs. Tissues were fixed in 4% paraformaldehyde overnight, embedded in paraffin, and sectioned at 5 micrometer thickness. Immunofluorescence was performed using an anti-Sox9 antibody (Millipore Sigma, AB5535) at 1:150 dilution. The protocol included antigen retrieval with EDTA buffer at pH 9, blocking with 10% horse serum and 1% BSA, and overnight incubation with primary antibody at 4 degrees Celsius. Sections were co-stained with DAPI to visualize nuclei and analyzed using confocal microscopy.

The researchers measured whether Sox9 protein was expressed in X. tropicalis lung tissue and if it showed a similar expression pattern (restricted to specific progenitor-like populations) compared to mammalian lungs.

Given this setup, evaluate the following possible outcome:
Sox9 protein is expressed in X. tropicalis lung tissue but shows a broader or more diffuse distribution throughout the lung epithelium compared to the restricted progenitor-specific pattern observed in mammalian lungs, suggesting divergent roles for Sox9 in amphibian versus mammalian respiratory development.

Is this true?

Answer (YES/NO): NO